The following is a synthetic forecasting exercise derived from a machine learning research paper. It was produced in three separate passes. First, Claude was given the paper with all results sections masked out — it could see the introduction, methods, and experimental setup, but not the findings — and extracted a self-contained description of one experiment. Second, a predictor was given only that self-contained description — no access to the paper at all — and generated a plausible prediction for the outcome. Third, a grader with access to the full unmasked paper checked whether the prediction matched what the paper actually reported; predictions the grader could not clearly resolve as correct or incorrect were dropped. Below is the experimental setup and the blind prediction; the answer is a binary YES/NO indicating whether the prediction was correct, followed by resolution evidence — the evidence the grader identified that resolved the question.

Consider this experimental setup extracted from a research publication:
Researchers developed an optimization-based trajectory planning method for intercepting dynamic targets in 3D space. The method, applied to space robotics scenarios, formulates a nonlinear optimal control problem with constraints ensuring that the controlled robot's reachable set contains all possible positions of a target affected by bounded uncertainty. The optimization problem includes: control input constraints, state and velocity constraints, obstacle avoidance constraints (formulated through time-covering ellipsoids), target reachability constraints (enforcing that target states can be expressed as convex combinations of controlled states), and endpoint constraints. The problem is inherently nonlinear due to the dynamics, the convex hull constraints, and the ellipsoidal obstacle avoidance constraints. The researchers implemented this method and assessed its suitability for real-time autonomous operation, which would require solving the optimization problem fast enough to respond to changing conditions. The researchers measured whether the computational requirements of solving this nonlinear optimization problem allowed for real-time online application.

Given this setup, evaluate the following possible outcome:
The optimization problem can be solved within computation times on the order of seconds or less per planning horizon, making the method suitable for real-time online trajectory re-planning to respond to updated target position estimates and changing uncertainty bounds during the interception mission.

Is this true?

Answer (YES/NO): NO